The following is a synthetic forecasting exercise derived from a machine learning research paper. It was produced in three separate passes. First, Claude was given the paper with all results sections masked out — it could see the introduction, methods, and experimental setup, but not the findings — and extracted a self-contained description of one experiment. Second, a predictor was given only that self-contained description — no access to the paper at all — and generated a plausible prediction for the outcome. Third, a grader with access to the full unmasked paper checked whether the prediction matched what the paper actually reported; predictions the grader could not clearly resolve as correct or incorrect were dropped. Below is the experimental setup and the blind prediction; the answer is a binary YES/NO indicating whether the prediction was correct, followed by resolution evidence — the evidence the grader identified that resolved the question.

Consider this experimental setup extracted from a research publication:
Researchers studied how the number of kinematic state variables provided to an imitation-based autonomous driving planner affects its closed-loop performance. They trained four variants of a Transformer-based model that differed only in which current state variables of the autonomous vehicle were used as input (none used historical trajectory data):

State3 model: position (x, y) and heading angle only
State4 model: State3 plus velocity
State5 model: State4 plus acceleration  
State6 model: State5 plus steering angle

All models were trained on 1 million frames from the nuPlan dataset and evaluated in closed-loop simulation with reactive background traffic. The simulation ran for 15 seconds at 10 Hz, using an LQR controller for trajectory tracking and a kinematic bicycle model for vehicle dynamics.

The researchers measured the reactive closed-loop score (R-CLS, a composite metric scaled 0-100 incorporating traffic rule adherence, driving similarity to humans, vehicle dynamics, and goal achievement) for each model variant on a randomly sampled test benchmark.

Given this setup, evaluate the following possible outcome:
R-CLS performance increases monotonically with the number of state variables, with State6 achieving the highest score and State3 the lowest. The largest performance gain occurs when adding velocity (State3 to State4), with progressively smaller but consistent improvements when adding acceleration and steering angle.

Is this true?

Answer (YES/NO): NO